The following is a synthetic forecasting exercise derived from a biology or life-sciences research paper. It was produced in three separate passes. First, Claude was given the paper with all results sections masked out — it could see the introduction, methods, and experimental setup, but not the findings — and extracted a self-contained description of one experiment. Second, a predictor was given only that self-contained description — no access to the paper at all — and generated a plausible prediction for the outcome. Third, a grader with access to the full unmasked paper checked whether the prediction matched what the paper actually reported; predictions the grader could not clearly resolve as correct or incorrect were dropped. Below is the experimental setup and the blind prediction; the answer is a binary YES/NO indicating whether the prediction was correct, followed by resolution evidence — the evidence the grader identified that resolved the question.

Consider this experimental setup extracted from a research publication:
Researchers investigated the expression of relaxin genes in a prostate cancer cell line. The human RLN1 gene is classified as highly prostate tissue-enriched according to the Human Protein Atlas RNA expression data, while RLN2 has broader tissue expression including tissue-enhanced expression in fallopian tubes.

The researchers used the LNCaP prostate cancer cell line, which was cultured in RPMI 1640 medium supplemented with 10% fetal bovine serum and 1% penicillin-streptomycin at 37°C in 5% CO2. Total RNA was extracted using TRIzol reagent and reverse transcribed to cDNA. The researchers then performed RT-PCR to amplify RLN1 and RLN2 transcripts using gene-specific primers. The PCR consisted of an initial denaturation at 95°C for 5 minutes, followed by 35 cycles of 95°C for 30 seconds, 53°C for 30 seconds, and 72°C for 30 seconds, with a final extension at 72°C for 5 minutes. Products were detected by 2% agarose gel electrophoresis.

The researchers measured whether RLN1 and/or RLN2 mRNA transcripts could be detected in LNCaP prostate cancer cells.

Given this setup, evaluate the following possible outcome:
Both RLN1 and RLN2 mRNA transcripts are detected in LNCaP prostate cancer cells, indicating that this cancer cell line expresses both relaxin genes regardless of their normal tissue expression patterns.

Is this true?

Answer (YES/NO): YES